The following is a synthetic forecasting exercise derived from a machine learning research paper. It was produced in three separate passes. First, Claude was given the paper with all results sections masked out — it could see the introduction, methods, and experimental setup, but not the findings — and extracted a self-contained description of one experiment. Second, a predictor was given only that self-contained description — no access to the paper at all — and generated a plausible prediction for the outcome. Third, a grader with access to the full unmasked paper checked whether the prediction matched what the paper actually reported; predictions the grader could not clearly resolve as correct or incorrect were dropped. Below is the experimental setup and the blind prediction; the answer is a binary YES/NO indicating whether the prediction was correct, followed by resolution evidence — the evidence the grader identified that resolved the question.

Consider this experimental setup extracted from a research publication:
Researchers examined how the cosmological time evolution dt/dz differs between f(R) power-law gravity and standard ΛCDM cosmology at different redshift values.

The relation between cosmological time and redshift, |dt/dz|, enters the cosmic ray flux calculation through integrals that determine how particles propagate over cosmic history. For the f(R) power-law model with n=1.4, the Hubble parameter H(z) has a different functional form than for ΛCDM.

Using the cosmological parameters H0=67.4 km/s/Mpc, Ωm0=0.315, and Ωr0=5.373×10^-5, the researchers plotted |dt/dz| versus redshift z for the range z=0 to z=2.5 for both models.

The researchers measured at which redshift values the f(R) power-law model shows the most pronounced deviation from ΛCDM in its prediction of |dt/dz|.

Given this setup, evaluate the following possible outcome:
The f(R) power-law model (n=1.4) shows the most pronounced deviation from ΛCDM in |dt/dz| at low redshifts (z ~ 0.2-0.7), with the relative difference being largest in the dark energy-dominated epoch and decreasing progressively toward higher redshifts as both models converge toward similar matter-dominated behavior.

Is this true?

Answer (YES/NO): NO